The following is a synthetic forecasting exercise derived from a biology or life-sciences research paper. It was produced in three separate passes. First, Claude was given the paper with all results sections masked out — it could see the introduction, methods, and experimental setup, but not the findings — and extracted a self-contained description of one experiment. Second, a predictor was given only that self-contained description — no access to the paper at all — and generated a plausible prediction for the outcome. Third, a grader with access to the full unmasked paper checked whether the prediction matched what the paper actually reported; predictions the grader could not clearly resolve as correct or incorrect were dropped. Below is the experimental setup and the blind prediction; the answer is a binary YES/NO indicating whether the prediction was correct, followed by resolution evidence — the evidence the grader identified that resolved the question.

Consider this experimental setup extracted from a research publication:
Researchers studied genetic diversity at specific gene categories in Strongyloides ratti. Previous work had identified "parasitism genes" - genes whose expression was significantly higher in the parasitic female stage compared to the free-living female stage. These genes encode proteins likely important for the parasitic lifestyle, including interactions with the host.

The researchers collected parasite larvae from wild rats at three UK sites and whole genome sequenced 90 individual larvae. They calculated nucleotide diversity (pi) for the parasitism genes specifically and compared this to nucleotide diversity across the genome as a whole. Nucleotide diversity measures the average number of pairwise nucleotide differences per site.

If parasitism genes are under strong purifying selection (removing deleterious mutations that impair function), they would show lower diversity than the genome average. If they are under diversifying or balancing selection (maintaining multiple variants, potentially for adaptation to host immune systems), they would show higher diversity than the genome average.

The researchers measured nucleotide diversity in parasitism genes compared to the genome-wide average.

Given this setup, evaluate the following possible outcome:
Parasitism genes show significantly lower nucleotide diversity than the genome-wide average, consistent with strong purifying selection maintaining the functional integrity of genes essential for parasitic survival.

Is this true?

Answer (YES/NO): NO